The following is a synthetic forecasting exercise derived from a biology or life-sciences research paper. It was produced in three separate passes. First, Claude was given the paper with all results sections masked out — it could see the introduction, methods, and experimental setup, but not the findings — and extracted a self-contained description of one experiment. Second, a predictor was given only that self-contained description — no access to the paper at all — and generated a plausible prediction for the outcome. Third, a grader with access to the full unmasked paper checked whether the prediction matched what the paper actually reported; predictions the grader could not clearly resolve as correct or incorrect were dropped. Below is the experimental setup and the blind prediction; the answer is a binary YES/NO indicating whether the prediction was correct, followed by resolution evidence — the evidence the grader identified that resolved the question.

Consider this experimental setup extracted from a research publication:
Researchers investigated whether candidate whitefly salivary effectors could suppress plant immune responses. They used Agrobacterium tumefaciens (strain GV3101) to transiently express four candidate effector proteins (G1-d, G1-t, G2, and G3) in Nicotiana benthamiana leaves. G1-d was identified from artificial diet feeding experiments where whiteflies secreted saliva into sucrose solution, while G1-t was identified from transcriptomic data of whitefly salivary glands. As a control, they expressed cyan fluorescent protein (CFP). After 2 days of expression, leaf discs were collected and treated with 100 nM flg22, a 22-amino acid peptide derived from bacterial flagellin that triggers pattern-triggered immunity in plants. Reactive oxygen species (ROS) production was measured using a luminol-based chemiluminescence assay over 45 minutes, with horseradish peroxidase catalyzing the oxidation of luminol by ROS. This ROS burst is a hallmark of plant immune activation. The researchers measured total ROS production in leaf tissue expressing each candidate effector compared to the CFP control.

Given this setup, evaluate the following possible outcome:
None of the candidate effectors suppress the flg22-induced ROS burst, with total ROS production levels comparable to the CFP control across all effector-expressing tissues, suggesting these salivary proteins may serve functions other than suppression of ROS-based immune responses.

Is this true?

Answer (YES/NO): NO